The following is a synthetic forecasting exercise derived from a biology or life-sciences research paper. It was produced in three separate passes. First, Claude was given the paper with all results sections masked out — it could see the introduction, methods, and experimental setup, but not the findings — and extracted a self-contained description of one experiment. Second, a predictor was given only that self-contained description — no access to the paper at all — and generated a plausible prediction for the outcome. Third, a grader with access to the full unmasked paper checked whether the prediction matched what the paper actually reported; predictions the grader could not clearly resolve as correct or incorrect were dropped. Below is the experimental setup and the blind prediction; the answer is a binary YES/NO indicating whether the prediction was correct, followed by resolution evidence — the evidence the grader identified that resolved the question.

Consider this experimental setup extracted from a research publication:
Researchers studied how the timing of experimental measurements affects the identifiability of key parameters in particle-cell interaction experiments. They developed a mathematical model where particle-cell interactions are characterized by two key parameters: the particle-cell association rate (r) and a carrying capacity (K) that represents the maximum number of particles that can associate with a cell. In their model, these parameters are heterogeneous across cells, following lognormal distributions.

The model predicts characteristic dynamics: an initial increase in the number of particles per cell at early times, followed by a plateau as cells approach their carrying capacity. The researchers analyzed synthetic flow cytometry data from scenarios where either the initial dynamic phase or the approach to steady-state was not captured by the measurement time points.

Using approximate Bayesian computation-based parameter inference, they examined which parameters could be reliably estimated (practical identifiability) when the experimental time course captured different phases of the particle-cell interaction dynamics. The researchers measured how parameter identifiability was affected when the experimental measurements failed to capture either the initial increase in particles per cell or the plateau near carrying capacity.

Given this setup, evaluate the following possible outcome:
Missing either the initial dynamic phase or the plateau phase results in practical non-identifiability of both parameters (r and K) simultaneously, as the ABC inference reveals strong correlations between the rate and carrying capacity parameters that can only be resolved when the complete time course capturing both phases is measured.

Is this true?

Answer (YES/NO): NO